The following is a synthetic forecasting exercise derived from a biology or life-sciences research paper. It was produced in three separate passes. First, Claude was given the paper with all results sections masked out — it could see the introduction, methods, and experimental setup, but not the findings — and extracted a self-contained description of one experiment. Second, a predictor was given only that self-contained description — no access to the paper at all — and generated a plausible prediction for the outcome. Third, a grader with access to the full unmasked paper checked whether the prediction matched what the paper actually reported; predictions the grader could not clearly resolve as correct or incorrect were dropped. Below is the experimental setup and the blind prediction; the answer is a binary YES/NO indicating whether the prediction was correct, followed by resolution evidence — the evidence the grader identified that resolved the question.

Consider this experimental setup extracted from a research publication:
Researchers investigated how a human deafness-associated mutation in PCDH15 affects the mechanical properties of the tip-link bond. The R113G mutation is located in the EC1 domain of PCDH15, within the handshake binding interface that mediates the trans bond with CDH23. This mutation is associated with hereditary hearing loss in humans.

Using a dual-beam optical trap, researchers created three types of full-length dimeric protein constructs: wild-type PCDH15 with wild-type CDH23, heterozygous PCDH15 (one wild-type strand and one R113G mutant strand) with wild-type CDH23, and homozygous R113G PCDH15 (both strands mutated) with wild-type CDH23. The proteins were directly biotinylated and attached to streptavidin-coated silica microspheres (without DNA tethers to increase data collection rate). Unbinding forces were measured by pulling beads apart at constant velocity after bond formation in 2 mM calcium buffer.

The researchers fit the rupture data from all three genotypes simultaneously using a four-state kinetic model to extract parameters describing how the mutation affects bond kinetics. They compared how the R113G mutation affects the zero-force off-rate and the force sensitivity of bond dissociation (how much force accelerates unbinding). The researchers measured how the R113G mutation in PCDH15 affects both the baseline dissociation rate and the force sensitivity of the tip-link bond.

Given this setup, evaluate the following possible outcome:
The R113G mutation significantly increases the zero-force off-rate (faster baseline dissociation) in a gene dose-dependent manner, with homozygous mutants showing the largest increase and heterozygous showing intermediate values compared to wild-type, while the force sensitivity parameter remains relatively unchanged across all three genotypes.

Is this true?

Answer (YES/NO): NO